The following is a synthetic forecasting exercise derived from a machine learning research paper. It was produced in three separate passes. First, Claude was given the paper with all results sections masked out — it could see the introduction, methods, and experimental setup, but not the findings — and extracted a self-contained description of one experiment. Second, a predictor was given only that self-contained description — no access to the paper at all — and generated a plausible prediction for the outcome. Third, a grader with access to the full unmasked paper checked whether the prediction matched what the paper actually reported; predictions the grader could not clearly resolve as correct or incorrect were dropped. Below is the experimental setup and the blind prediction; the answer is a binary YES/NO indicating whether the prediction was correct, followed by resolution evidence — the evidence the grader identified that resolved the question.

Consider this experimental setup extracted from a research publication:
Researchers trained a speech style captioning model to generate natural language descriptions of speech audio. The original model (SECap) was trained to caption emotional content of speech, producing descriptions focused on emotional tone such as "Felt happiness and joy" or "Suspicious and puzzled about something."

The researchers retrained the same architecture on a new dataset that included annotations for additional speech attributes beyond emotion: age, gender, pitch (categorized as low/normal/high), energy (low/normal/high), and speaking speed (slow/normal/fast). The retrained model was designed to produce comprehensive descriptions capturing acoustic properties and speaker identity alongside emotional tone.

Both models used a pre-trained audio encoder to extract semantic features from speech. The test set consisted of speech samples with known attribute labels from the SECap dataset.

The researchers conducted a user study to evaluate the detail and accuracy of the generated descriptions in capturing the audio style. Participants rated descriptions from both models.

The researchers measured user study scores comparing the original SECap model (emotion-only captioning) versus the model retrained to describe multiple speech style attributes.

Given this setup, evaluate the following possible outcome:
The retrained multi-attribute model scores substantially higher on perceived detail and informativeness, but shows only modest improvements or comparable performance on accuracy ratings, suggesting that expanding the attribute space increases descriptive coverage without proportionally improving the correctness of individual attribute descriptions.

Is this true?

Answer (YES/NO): NO